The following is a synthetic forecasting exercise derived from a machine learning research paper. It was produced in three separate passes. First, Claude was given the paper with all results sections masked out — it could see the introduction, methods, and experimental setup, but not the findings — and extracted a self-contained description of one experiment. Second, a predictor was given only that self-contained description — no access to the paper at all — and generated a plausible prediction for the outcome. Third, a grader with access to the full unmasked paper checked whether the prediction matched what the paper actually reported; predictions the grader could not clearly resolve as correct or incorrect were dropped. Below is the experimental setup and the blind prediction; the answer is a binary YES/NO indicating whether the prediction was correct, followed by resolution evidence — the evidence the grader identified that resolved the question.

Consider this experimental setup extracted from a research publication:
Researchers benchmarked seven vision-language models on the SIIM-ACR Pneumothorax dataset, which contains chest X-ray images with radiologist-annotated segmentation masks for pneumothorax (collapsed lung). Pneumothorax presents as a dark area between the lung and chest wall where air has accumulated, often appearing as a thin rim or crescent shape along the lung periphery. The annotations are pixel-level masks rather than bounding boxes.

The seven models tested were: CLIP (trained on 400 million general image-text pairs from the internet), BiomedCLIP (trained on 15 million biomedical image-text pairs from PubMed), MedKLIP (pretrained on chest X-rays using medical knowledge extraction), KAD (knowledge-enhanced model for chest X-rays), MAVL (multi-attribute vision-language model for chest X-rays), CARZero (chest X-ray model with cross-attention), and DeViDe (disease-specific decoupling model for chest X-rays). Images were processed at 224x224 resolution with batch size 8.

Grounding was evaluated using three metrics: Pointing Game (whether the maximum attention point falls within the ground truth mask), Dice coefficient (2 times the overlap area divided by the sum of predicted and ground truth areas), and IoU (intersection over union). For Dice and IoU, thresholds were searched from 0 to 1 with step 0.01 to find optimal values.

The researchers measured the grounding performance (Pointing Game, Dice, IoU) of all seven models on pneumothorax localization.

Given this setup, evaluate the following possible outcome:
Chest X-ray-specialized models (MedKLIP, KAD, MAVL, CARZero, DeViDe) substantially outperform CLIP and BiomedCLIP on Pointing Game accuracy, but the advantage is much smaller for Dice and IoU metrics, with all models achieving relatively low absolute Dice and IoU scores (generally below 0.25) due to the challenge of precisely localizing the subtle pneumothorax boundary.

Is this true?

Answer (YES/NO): NO